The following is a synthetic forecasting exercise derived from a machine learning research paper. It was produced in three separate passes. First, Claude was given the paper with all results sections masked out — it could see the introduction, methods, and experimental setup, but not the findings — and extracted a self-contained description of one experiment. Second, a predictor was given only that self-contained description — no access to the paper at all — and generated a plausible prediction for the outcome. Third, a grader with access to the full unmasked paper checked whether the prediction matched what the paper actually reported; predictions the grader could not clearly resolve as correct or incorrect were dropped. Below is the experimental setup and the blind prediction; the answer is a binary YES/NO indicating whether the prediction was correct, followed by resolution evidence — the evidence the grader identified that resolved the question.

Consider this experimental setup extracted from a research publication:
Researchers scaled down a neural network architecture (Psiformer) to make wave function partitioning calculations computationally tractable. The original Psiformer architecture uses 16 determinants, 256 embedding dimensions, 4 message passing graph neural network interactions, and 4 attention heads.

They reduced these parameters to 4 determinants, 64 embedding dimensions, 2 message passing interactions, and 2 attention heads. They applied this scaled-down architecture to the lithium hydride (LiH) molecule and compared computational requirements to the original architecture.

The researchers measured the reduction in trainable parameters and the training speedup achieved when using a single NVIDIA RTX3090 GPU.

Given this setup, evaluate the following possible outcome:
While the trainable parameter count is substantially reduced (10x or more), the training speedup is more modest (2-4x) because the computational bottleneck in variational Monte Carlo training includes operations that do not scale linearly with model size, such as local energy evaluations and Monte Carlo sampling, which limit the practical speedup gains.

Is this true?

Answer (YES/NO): YES